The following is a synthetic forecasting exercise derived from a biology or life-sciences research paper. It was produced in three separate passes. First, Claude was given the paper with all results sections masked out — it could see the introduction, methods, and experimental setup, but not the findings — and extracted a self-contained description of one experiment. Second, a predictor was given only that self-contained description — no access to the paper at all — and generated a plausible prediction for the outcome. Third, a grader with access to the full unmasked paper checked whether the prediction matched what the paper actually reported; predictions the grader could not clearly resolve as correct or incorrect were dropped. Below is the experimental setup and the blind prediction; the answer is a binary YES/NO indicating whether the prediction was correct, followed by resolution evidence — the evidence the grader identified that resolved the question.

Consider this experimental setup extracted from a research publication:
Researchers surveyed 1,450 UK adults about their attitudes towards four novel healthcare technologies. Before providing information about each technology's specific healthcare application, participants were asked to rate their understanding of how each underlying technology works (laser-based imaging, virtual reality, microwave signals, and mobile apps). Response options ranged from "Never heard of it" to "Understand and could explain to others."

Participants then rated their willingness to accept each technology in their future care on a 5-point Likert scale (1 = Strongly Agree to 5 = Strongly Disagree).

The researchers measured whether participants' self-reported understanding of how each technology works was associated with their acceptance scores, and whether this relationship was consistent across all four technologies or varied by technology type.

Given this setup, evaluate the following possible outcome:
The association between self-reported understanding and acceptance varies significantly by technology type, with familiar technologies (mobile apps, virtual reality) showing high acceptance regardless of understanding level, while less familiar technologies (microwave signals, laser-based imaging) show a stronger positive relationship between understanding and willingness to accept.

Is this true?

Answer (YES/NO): NO